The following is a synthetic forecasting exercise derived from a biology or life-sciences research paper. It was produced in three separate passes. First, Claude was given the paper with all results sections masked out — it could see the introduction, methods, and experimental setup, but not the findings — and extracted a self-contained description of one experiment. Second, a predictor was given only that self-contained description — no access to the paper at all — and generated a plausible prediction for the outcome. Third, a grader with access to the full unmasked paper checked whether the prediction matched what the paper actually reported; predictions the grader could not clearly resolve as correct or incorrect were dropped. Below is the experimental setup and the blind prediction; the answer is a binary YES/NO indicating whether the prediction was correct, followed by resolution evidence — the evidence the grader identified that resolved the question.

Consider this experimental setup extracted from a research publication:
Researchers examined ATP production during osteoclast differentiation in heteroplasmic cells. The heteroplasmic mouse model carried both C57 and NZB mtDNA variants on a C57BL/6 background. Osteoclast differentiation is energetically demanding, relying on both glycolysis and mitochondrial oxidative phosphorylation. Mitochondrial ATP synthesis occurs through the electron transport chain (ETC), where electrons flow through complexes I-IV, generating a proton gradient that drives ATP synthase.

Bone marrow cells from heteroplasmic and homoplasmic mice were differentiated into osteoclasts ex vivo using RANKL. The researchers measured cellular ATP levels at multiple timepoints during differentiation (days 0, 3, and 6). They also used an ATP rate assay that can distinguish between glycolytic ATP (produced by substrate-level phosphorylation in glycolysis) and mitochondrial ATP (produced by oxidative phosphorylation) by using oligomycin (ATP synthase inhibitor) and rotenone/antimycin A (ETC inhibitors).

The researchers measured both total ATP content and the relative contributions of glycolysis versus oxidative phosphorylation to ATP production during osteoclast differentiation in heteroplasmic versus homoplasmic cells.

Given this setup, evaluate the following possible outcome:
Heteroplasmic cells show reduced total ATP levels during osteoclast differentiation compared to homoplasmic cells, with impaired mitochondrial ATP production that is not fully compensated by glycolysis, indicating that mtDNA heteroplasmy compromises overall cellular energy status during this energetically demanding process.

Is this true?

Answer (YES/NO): YES